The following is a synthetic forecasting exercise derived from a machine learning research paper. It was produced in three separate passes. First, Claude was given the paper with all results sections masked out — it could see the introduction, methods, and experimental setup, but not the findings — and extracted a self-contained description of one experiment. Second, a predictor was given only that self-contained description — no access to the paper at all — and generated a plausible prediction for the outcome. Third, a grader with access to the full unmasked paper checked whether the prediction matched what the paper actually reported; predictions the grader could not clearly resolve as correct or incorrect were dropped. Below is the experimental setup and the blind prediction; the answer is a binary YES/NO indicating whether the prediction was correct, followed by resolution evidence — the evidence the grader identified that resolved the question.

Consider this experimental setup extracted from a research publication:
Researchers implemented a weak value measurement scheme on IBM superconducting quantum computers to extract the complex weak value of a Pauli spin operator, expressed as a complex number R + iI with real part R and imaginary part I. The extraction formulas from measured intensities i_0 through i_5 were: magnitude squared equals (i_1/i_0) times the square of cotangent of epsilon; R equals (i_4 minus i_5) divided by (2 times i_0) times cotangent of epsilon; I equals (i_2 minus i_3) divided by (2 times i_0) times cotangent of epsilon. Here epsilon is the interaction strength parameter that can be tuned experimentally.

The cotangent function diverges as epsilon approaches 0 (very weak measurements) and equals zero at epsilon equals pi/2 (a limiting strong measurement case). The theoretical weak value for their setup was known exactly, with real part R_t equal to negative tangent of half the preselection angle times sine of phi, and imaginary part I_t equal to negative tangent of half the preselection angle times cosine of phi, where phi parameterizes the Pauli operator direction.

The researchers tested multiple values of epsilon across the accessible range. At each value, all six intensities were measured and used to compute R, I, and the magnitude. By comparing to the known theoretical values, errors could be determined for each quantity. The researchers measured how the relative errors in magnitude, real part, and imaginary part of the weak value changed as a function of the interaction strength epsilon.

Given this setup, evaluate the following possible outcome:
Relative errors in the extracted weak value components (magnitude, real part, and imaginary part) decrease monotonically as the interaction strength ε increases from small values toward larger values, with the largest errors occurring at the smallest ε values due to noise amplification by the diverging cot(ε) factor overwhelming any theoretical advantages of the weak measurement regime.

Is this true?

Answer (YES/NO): NO